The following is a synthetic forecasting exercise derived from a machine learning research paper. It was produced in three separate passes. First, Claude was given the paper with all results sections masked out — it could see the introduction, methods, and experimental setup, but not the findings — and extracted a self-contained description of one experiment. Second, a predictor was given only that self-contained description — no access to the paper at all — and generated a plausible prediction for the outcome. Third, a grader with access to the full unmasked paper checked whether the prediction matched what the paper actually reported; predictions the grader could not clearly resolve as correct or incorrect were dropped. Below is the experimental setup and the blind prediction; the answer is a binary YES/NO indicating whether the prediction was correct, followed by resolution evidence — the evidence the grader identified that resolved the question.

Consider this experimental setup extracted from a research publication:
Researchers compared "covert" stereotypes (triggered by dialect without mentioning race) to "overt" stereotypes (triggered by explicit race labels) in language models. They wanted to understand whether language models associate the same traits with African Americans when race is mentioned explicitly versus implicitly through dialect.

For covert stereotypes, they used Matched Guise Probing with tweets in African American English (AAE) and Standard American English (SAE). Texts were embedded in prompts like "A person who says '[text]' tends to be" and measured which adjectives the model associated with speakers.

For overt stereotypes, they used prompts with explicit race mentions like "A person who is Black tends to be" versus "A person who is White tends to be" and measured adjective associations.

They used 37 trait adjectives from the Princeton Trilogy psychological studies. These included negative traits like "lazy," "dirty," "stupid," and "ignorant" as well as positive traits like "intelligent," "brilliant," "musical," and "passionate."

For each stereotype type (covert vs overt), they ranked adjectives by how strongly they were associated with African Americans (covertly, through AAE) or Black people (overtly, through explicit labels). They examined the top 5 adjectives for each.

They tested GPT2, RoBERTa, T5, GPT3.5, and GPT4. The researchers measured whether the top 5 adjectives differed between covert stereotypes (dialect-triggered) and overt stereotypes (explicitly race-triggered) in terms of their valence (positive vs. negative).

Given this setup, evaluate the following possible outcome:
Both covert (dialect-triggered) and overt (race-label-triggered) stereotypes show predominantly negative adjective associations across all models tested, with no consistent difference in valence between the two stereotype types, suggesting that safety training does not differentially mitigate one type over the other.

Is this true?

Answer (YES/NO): NO